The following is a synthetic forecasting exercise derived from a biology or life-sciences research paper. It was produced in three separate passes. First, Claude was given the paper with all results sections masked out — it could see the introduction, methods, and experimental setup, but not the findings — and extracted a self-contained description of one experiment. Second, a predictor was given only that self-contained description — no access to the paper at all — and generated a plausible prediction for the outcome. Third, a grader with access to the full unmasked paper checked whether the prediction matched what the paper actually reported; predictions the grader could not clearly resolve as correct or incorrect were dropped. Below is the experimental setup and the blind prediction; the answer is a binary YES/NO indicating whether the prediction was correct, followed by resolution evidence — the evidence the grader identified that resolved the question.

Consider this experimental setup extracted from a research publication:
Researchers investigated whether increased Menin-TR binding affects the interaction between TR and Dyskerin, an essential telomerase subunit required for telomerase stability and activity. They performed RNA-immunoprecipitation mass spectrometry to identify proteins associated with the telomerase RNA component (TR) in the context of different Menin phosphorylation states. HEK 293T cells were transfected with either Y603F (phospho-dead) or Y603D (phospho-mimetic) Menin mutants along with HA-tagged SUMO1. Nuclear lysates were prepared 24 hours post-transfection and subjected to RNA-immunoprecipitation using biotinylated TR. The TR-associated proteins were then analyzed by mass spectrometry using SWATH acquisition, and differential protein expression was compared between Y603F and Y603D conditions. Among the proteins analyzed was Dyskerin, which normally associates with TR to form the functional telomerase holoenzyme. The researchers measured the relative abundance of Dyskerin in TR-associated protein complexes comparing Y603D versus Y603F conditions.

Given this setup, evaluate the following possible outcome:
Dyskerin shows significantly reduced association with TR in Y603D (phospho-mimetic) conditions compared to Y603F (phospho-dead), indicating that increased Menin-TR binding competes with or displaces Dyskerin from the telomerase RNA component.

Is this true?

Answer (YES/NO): YES